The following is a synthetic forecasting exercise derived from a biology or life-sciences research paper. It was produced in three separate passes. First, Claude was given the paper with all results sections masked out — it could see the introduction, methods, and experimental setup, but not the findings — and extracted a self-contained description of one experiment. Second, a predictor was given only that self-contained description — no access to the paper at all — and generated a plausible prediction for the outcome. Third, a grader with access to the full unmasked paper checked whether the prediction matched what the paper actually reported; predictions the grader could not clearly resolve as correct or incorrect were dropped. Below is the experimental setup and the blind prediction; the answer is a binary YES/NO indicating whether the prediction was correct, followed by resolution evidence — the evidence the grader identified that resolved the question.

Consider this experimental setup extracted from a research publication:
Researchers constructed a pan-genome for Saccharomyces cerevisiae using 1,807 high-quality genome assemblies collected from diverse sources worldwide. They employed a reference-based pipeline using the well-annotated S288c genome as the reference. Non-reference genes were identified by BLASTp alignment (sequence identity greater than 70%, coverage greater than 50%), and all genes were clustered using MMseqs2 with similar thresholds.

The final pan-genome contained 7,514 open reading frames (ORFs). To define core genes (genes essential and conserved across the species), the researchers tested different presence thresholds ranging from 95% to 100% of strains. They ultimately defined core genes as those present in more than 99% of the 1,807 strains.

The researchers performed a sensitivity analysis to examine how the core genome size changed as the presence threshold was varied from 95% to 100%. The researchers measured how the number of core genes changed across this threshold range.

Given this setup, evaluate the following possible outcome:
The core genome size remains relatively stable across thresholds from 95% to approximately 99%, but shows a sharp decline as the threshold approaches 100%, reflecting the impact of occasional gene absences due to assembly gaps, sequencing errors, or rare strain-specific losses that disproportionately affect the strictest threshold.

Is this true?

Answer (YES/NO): YES